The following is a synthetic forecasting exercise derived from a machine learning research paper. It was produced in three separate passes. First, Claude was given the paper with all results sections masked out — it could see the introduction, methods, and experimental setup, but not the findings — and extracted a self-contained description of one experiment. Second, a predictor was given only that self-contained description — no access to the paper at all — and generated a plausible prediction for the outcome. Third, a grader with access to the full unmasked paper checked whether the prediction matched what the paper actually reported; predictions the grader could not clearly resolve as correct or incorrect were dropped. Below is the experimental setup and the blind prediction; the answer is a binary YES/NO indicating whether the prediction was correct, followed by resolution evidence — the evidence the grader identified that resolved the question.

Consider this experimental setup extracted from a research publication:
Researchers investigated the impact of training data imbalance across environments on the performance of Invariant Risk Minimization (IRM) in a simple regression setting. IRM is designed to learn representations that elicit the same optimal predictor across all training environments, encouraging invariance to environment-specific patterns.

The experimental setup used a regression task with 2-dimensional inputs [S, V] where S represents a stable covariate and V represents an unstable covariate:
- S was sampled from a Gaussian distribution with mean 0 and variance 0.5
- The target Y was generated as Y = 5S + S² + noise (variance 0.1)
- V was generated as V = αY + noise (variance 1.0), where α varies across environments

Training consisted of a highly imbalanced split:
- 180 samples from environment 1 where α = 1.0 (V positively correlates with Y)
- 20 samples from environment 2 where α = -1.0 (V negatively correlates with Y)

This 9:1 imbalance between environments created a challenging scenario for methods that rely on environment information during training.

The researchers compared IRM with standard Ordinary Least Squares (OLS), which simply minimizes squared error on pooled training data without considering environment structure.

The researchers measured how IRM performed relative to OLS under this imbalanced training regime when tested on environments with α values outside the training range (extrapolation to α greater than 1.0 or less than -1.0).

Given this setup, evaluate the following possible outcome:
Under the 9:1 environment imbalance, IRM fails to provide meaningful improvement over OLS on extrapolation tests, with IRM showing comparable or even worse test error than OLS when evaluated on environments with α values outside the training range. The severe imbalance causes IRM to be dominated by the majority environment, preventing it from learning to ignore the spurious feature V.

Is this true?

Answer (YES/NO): YES